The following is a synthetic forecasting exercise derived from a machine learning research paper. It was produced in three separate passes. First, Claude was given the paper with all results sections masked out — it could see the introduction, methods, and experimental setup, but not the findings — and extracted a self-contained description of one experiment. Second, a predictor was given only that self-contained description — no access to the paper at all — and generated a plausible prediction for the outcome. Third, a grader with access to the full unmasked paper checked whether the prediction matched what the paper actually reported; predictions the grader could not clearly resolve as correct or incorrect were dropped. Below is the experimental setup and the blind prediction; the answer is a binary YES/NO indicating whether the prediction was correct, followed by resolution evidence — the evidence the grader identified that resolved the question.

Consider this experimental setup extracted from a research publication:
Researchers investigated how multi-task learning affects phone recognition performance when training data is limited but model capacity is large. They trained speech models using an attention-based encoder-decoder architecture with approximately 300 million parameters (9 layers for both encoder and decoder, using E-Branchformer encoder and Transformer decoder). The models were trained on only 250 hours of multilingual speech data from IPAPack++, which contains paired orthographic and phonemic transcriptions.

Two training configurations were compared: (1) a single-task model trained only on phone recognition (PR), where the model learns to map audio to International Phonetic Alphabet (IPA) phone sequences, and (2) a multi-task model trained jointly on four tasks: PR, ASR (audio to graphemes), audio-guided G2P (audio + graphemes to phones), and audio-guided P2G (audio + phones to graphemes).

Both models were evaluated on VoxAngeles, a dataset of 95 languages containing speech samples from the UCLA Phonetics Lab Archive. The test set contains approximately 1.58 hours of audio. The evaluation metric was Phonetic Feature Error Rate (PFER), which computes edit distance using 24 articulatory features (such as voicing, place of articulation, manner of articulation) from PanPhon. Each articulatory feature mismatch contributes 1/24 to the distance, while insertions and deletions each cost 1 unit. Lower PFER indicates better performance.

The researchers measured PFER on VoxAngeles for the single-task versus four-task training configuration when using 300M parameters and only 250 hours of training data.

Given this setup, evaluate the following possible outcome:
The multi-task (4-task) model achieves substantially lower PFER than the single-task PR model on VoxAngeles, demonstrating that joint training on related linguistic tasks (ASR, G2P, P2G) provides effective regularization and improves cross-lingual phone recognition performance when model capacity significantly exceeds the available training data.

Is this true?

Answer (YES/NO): NO